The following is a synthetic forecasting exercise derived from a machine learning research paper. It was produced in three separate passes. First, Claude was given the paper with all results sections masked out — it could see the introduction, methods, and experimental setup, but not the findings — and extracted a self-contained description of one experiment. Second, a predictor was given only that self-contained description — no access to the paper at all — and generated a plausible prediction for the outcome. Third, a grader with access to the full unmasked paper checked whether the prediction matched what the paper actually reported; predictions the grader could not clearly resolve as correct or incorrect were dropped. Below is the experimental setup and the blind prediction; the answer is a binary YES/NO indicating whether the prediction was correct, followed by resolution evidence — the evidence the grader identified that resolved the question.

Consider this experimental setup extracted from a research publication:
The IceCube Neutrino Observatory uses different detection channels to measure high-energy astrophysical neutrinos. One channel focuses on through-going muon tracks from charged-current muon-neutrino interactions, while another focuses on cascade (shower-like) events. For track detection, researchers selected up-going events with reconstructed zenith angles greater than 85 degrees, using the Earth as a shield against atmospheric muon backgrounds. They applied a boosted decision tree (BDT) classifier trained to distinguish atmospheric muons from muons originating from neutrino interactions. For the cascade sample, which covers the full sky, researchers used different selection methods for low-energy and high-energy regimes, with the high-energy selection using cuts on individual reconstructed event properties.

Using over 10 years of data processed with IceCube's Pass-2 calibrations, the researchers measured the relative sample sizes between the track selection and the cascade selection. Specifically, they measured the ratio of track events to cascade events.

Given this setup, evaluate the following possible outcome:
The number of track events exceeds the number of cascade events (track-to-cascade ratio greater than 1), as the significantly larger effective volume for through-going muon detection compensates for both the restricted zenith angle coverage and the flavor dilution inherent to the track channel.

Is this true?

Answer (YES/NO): YES